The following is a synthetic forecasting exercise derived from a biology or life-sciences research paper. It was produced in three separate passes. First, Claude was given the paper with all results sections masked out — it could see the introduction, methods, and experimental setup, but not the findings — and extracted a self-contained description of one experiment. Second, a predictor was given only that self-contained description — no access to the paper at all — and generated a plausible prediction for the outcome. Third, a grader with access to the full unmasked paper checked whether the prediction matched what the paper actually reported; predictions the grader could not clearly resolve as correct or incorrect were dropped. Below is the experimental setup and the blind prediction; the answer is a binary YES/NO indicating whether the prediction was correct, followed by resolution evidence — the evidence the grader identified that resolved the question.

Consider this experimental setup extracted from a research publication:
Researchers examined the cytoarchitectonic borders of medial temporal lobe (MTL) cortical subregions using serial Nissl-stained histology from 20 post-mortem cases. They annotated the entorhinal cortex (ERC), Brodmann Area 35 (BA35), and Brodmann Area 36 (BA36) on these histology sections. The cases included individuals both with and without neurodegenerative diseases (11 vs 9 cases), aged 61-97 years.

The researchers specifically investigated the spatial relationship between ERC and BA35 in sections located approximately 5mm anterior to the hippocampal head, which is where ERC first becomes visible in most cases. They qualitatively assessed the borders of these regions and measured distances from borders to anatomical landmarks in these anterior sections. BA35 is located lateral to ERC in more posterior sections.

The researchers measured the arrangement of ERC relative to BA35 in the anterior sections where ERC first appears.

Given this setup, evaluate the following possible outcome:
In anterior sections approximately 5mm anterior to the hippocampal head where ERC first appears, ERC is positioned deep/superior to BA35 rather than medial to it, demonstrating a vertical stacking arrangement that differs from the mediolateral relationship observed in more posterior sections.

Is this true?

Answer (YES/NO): NO